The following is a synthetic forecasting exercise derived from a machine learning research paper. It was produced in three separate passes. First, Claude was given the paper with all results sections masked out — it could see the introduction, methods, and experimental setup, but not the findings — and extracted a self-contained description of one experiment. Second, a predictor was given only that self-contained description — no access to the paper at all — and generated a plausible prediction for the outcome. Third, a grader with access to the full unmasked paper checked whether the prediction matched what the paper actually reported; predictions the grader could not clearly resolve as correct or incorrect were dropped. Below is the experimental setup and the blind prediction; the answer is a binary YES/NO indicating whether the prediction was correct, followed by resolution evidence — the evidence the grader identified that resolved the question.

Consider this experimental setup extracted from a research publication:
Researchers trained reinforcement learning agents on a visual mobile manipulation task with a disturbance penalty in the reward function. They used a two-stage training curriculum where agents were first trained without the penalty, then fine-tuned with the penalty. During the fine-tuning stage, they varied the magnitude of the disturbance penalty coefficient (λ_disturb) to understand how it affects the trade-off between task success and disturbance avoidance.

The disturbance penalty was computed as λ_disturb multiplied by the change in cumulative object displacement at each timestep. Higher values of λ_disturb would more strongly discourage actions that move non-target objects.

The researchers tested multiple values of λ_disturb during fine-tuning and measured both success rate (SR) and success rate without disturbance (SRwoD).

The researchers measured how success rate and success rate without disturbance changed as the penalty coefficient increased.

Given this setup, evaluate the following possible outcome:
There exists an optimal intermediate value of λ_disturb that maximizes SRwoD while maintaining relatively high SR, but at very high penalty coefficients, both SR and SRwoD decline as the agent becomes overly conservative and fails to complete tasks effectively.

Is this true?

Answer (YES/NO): NO